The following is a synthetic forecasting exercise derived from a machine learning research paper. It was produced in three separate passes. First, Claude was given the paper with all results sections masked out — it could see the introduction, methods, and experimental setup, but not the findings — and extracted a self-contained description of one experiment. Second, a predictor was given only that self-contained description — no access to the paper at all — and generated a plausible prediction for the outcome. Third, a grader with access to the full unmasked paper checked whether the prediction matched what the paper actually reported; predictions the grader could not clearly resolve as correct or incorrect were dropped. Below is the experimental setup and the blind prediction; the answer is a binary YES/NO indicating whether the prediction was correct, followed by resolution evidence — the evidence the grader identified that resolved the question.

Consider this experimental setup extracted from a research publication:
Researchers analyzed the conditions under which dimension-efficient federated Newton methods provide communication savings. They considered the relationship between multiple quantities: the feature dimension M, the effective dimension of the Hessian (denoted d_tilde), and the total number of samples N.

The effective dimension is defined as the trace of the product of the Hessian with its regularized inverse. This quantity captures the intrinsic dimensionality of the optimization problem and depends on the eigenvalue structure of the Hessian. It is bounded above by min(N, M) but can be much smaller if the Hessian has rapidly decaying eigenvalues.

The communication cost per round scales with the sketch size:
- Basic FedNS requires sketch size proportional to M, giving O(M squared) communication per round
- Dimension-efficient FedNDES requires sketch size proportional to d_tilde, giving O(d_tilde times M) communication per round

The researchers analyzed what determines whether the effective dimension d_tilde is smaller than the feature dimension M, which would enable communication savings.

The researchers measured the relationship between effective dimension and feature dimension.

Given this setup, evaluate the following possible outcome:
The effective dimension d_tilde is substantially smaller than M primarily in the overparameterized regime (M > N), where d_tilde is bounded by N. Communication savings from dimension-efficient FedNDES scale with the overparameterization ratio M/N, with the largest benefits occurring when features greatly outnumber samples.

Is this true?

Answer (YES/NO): NO